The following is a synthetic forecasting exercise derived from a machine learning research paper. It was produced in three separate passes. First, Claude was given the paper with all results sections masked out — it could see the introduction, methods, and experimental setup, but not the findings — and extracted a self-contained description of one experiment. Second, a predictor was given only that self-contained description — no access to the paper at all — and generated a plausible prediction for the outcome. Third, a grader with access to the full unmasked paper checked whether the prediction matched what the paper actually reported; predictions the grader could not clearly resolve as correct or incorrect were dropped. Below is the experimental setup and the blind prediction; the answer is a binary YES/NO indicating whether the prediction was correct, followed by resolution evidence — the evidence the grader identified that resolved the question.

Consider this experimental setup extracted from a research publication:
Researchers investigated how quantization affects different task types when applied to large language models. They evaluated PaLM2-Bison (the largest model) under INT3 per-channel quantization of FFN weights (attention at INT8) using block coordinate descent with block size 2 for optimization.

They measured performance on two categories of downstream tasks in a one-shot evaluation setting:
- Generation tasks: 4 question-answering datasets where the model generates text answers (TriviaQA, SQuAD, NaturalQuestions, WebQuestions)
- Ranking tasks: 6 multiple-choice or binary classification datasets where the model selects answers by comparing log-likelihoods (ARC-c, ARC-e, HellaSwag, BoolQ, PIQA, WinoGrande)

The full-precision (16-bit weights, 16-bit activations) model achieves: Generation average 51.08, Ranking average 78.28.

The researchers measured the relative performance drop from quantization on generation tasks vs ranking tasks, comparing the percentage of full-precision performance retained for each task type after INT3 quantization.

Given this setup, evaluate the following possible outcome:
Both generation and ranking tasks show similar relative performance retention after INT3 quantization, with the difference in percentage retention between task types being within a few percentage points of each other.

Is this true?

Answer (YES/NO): NO